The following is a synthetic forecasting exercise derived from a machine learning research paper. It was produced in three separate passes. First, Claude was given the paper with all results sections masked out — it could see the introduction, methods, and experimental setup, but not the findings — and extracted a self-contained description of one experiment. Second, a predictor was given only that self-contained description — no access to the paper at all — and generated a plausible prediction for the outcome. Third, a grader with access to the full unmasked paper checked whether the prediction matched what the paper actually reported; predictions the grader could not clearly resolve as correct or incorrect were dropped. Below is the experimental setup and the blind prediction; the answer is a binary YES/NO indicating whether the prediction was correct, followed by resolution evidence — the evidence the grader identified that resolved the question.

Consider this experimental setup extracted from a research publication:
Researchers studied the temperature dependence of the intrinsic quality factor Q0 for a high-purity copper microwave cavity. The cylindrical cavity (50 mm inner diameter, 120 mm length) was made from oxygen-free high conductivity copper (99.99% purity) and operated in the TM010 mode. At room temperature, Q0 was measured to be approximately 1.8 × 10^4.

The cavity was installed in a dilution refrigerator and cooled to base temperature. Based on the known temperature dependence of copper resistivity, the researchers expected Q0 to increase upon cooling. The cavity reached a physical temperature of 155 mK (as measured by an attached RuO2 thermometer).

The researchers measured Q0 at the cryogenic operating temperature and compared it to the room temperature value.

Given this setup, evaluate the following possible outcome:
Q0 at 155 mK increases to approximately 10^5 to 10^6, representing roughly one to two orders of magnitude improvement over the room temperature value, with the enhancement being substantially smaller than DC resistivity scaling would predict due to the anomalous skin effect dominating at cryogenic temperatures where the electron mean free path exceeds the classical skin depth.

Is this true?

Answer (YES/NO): NO